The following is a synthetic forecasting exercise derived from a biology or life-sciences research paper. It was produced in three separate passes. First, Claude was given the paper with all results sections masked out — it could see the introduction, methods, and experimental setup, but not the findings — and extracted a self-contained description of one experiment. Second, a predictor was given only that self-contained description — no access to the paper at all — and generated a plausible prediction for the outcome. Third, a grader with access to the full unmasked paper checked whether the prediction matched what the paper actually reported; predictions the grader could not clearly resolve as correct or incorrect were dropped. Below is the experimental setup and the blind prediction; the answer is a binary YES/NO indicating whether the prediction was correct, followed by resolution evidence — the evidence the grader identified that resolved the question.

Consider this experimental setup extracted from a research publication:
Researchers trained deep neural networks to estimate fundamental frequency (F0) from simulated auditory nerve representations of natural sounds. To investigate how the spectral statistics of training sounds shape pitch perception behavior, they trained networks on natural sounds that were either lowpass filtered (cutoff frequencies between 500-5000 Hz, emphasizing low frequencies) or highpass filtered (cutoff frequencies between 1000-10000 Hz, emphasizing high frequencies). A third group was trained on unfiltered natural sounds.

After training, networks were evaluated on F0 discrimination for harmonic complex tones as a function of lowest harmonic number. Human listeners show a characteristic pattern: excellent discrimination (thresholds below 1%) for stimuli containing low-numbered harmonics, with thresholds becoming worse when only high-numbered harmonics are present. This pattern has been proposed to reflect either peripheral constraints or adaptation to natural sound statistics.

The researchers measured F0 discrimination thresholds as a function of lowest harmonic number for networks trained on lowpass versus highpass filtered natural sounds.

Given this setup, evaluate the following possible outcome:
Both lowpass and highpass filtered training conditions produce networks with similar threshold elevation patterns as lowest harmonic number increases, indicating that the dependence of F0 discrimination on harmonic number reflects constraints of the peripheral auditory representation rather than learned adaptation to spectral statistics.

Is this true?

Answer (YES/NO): NO